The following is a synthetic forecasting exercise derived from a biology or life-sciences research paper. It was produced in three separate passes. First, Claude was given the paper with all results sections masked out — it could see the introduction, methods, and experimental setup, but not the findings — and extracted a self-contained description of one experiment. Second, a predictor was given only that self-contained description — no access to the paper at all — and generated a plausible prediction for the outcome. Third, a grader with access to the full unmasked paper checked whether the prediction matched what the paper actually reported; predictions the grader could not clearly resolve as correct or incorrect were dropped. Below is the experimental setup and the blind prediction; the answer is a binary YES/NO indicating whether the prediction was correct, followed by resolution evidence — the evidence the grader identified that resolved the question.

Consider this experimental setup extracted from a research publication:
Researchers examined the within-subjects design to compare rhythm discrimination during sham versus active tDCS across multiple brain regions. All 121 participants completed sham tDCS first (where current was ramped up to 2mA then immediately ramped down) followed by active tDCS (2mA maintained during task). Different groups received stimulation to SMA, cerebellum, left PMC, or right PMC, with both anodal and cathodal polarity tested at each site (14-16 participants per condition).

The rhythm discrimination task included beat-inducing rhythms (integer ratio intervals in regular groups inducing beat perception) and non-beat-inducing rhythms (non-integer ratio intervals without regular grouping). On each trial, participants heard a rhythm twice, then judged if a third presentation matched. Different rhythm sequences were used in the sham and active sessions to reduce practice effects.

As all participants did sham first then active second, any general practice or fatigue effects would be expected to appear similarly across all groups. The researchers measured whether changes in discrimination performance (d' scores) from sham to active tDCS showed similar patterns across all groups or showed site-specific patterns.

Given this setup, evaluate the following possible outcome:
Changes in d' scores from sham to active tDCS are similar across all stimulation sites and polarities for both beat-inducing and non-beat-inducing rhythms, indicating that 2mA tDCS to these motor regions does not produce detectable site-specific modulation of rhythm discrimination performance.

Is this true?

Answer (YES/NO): NO